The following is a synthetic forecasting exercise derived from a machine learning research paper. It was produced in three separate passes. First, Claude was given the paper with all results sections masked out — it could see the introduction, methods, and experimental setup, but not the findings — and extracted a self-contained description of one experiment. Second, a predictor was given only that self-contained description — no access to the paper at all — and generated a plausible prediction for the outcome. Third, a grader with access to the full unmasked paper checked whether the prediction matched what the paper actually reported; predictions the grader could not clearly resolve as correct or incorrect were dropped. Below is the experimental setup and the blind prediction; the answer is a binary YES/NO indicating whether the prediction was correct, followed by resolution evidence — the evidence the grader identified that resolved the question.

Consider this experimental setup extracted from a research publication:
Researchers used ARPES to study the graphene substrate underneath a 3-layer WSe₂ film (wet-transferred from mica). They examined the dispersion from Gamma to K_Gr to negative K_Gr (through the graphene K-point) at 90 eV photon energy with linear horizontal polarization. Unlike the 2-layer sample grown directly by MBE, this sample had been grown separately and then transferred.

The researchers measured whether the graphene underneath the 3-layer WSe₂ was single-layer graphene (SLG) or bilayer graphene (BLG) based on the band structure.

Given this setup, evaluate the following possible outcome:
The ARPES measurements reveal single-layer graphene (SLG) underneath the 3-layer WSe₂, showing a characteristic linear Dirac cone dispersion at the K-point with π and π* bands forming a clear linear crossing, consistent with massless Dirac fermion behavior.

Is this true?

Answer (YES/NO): YES